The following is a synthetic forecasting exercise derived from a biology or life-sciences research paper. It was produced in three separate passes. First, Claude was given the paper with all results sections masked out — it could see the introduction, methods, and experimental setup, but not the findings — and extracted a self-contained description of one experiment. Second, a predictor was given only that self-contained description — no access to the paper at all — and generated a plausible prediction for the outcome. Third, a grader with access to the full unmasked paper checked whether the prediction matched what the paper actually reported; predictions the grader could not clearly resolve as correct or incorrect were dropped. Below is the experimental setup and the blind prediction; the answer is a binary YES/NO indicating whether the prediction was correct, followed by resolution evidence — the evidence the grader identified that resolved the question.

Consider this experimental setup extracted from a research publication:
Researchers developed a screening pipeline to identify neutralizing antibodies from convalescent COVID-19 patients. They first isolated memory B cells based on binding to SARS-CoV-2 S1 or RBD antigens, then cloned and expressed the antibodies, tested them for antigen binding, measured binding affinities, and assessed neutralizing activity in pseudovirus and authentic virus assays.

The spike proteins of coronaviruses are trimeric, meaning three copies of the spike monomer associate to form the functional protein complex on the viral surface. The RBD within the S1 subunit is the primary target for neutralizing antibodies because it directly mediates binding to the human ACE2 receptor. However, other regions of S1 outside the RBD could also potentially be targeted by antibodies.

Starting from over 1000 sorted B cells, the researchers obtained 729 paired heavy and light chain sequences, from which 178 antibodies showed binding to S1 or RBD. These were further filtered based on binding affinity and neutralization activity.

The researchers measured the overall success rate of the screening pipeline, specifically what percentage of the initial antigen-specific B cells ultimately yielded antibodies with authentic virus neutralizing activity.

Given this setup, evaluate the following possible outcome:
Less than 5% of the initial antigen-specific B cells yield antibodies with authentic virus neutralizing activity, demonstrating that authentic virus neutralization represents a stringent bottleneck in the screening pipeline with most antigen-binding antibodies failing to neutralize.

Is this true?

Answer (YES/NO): YES